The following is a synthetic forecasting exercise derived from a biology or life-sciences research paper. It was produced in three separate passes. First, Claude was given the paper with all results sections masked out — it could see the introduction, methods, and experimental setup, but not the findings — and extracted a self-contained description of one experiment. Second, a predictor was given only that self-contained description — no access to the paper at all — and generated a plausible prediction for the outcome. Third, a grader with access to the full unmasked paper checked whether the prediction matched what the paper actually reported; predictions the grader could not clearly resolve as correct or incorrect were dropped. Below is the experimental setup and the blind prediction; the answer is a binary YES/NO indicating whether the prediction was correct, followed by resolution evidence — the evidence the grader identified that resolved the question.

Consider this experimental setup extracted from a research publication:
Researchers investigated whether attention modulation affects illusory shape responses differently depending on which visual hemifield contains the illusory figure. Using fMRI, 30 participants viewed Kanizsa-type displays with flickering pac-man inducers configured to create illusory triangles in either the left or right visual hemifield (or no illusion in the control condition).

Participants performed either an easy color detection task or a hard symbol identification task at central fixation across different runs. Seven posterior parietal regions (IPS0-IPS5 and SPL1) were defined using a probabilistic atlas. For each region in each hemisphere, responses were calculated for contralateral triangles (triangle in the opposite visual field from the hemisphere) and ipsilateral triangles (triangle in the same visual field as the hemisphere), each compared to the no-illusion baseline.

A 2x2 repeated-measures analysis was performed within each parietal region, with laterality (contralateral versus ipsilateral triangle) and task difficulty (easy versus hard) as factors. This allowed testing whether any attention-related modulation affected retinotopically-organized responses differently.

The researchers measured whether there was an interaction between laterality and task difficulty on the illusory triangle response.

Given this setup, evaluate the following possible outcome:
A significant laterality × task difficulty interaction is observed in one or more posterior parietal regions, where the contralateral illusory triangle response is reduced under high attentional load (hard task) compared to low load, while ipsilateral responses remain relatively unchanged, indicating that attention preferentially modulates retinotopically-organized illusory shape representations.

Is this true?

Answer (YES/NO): NO